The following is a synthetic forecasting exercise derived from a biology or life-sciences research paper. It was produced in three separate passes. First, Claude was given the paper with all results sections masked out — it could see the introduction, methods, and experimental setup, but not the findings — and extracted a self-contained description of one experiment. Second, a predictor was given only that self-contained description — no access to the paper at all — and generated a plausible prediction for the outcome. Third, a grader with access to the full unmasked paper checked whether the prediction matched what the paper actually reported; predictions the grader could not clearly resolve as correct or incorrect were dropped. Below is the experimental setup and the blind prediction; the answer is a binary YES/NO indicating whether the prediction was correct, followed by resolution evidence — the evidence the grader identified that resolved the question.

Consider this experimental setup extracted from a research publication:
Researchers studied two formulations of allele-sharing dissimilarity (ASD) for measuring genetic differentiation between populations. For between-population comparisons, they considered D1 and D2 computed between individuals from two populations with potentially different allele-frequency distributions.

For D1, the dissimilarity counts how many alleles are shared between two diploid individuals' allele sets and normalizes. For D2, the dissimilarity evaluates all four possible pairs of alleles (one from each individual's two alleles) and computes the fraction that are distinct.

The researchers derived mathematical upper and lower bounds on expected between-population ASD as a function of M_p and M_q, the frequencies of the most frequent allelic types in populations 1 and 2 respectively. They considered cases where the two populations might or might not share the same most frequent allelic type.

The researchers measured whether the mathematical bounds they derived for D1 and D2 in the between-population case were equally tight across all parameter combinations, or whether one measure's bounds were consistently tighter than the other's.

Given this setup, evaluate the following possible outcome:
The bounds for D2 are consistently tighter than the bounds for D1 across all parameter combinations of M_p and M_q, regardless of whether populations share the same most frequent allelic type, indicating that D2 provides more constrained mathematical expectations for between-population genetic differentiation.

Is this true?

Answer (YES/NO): YES